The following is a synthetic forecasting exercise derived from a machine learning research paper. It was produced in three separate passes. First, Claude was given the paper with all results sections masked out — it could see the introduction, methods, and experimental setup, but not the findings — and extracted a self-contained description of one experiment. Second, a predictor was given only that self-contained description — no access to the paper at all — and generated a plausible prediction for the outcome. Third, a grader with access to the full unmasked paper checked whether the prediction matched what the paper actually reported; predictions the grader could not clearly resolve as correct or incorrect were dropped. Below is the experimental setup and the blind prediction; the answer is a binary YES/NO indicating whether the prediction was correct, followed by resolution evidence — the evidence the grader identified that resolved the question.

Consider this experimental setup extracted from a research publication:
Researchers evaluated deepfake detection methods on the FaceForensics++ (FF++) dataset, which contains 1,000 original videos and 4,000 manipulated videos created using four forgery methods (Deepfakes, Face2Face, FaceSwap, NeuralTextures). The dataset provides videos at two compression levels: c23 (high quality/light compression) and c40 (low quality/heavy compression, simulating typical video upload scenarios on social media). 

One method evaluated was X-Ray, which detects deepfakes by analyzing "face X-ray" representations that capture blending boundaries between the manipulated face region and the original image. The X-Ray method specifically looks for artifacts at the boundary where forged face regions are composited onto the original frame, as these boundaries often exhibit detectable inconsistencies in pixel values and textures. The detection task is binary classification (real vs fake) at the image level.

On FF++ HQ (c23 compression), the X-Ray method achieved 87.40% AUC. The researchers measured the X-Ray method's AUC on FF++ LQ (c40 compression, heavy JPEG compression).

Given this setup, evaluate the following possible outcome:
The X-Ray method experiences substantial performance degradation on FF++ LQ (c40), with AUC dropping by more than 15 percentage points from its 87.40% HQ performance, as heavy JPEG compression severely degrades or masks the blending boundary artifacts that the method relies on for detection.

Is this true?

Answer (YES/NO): YES